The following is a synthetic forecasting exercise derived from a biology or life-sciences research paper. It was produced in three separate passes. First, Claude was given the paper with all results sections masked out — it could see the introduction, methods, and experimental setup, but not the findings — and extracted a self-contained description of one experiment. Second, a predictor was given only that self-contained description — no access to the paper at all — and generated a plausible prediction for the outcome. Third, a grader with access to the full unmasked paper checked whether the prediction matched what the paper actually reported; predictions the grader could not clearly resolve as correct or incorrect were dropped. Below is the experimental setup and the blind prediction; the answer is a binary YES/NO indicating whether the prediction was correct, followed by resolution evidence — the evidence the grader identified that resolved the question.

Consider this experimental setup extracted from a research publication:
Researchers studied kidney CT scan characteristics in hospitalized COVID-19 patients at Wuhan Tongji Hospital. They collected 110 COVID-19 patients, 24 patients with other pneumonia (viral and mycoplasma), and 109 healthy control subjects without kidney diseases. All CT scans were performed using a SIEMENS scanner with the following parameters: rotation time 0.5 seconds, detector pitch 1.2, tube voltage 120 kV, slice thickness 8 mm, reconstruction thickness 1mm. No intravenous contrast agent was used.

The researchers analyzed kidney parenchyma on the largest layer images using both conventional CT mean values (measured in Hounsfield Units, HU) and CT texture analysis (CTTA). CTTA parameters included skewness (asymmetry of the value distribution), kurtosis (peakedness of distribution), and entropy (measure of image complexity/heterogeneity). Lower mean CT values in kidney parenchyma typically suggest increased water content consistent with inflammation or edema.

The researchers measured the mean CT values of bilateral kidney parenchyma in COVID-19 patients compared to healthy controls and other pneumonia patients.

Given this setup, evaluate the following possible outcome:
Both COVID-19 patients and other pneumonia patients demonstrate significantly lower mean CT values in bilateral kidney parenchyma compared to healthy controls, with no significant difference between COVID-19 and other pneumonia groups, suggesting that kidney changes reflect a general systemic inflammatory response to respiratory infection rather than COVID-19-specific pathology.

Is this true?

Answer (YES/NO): NO